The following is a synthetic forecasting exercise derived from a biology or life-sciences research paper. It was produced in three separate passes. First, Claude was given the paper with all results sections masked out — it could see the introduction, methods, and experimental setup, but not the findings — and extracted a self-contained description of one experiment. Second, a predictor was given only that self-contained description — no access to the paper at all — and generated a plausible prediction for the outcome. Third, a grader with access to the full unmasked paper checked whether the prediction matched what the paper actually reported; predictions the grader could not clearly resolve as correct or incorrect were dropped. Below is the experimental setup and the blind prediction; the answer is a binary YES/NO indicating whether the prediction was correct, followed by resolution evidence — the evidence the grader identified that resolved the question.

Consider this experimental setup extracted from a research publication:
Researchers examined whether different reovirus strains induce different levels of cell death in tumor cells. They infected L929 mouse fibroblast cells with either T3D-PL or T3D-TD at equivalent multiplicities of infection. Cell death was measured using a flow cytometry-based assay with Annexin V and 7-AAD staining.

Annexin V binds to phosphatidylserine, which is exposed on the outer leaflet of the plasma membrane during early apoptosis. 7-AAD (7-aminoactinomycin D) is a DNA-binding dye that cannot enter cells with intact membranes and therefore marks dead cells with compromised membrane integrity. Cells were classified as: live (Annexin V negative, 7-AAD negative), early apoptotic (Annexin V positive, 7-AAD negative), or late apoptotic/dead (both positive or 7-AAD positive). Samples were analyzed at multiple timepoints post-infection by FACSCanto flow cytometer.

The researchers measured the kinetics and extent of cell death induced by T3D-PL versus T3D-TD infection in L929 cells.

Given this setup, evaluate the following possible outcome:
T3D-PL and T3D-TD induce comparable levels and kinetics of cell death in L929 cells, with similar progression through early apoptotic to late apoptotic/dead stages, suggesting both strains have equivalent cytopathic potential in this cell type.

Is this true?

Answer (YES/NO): NO